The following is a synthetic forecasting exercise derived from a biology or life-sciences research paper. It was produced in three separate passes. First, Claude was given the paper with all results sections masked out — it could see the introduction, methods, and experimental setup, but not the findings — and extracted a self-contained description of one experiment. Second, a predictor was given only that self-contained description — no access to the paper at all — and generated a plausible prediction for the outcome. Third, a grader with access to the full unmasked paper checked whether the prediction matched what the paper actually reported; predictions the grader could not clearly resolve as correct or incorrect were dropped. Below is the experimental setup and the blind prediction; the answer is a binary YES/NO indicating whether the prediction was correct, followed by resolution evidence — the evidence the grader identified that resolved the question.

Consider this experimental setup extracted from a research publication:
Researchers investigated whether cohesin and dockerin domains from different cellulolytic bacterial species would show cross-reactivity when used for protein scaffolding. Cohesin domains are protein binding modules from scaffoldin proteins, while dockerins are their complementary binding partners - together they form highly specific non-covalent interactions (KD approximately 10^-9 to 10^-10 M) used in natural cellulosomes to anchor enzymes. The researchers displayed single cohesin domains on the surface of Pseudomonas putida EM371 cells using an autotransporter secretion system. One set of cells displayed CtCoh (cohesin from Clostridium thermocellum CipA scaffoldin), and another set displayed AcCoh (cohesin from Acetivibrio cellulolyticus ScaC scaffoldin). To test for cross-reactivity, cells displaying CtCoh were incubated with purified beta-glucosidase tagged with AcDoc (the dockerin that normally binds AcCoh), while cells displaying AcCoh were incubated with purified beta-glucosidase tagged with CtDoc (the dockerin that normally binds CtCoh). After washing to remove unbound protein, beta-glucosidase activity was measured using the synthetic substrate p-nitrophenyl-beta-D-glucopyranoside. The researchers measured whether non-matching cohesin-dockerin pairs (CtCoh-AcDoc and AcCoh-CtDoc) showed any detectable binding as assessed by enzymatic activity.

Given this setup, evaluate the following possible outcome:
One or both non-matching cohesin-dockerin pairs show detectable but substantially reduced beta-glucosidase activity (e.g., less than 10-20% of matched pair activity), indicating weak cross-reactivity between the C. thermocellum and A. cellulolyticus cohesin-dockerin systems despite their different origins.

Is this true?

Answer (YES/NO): NO